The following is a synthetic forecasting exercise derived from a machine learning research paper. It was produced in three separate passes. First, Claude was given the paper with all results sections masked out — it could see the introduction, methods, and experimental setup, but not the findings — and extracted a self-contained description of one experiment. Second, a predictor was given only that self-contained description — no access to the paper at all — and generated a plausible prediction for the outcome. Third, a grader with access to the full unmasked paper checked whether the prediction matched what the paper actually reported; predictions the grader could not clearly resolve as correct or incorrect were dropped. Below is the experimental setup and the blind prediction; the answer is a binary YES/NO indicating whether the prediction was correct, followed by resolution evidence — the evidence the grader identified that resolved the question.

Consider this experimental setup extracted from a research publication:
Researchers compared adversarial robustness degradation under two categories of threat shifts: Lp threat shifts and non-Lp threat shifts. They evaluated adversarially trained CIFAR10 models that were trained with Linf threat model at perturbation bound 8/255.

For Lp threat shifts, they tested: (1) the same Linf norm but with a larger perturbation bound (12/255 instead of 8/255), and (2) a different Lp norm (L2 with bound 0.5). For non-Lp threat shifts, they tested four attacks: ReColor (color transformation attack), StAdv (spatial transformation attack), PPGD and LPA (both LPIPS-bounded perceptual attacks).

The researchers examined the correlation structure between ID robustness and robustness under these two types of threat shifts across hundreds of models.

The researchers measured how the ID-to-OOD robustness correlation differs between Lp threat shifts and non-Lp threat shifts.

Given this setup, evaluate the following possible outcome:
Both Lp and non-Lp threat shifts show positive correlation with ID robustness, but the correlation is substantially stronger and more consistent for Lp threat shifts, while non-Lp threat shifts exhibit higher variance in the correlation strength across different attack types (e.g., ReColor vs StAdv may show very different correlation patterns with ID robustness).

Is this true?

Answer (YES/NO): NO